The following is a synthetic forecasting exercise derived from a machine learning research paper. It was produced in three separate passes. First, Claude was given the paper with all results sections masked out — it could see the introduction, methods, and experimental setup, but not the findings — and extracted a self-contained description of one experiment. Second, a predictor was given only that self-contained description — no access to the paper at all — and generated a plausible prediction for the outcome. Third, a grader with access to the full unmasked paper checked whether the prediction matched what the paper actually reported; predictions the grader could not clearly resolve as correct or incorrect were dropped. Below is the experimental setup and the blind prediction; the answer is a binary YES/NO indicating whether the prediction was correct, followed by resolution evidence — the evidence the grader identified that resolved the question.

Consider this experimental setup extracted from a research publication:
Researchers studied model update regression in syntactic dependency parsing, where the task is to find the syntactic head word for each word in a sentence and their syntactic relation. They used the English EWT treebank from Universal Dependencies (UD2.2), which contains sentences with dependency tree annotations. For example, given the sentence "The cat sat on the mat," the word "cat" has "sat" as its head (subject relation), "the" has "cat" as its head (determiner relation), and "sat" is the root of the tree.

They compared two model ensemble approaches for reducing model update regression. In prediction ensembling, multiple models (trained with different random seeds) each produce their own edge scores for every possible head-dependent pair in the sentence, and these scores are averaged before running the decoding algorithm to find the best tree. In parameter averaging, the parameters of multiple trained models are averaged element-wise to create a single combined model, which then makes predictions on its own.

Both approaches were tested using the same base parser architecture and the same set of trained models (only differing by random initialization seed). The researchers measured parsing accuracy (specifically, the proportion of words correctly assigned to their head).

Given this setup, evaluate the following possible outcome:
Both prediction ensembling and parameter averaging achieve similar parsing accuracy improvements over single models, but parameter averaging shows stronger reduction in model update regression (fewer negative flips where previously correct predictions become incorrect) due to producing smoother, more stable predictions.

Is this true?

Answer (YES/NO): NO